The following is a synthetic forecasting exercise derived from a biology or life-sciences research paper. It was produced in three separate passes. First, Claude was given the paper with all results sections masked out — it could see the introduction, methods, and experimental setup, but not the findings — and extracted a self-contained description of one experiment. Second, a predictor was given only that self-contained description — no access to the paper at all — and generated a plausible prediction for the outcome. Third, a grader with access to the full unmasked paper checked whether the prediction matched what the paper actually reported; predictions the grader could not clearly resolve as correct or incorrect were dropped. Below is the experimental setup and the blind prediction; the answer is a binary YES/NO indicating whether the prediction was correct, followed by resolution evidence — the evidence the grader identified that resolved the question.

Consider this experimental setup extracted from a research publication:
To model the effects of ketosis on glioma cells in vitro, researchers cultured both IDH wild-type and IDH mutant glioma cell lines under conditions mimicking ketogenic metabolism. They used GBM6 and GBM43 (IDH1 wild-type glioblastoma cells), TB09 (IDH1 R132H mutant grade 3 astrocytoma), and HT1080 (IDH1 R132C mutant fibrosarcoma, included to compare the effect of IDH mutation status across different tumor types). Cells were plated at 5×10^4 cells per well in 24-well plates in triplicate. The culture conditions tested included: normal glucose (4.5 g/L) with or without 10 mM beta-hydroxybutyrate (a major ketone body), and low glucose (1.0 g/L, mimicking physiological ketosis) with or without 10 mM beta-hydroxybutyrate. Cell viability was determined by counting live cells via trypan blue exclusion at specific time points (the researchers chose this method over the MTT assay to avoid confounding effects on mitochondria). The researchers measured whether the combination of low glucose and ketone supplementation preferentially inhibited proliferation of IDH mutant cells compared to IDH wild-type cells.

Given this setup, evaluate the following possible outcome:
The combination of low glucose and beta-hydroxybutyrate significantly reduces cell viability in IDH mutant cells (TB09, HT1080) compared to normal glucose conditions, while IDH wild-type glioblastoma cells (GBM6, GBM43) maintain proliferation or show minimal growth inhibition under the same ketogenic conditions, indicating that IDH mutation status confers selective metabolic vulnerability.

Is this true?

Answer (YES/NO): NO